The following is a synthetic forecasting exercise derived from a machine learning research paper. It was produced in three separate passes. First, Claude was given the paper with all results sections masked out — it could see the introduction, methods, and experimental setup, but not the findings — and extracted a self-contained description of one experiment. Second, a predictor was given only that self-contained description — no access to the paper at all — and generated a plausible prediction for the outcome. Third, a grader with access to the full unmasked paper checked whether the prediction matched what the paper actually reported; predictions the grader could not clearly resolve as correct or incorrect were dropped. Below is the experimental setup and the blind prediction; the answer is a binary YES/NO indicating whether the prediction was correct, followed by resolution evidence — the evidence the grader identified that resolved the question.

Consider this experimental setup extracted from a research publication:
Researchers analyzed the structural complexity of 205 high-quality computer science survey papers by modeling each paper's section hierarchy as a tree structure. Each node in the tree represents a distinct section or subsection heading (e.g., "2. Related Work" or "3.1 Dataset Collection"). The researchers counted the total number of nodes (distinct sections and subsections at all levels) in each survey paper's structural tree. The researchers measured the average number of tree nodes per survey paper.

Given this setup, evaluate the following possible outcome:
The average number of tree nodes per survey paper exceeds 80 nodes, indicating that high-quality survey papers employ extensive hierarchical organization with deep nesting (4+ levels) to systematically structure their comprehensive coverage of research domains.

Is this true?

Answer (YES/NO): NO